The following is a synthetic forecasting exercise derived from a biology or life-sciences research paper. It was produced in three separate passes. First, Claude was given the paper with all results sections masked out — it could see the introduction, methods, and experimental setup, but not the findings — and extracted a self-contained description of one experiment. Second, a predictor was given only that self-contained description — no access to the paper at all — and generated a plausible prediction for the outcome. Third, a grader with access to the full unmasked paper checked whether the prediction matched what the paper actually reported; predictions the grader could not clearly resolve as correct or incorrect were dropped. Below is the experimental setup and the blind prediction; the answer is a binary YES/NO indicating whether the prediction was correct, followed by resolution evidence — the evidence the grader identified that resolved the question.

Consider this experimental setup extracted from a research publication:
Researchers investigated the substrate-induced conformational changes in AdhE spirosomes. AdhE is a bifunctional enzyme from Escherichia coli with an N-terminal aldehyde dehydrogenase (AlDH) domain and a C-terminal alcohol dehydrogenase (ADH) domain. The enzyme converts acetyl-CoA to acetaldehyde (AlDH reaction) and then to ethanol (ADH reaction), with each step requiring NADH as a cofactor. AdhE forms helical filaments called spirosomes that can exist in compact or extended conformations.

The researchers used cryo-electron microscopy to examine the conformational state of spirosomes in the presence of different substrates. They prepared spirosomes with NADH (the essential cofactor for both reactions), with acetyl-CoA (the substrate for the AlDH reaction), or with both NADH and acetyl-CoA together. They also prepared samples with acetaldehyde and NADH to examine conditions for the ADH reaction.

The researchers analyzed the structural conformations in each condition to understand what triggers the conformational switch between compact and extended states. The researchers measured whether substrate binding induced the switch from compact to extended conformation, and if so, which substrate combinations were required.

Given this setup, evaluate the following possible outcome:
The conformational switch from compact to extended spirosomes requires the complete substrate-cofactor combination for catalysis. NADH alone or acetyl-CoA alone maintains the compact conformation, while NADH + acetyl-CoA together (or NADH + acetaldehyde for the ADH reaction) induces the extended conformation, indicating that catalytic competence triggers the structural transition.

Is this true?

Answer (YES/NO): NO